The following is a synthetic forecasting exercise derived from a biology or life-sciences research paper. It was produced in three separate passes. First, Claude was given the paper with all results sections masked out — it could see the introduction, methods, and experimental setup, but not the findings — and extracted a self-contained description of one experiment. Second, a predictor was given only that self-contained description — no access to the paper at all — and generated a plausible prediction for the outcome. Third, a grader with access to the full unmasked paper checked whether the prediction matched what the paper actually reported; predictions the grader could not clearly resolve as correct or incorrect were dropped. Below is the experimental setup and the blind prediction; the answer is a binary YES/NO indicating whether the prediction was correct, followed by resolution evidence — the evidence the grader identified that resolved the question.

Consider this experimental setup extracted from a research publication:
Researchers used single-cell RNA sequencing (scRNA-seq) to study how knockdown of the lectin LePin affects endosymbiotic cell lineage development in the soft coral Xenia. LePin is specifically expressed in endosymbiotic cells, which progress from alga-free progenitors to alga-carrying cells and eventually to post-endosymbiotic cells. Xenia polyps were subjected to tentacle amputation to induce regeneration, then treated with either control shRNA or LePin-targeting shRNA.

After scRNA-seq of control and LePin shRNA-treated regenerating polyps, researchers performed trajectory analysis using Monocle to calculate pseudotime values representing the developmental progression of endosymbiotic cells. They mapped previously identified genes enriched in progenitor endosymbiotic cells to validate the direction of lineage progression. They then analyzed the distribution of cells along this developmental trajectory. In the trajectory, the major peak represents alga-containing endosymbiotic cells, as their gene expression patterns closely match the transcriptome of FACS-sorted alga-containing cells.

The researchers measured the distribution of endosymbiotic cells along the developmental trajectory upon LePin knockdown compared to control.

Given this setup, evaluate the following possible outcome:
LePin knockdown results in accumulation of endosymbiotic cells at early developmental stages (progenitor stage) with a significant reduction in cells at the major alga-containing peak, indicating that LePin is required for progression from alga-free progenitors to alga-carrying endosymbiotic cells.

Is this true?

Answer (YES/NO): YES